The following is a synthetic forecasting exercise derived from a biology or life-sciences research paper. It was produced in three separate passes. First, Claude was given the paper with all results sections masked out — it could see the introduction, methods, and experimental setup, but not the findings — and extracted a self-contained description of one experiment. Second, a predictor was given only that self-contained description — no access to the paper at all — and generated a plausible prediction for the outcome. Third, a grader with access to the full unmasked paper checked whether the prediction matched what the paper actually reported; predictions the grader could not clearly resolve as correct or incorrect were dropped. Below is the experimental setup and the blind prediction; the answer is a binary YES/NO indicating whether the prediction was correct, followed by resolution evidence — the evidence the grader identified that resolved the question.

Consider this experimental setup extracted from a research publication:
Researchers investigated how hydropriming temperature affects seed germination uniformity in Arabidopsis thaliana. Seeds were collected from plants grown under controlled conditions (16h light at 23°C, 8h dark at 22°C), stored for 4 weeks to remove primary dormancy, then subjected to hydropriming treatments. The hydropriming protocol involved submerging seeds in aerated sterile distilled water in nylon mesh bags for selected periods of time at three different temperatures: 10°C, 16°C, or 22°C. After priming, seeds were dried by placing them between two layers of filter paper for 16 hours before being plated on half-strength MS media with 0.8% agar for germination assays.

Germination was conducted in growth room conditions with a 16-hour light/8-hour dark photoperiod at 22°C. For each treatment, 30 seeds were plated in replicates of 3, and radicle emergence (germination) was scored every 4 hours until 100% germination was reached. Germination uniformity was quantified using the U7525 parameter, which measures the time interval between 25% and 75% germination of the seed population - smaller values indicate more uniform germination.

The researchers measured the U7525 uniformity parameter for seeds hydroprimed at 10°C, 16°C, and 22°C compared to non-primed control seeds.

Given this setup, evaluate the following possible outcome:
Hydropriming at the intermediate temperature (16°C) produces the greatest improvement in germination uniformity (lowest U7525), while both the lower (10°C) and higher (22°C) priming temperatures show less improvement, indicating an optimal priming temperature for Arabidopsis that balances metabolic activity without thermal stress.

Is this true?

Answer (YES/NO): NO